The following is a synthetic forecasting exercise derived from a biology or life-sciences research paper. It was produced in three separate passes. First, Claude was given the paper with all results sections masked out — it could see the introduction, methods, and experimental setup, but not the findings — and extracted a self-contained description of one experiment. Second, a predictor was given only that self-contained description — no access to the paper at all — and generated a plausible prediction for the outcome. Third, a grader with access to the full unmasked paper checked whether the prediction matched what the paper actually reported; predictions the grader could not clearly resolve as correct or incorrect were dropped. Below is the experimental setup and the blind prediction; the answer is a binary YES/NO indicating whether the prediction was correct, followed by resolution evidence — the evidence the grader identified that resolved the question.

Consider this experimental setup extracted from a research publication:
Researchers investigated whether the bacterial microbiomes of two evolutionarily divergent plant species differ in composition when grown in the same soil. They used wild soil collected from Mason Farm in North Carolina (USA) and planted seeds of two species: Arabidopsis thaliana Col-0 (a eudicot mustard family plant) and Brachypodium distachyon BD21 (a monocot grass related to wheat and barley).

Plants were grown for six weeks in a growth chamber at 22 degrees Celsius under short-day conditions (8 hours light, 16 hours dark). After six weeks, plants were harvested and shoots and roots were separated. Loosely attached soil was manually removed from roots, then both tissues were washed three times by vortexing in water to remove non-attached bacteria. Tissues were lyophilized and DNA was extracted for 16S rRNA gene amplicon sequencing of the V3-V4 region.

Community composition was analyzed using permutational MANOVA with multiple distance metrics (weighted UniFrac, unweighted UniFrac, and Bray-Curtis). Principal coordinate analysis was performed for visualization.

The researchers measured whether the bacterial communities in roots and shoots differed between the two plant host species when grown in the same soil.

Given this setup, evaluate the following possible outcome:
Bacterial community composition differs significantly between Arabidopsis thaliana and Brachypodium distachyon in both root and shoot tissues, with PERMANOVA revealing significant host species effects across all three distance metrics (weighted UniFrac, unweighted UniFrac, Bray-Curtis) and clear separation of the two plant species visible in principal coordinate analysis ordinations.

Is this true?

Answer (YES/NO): YES